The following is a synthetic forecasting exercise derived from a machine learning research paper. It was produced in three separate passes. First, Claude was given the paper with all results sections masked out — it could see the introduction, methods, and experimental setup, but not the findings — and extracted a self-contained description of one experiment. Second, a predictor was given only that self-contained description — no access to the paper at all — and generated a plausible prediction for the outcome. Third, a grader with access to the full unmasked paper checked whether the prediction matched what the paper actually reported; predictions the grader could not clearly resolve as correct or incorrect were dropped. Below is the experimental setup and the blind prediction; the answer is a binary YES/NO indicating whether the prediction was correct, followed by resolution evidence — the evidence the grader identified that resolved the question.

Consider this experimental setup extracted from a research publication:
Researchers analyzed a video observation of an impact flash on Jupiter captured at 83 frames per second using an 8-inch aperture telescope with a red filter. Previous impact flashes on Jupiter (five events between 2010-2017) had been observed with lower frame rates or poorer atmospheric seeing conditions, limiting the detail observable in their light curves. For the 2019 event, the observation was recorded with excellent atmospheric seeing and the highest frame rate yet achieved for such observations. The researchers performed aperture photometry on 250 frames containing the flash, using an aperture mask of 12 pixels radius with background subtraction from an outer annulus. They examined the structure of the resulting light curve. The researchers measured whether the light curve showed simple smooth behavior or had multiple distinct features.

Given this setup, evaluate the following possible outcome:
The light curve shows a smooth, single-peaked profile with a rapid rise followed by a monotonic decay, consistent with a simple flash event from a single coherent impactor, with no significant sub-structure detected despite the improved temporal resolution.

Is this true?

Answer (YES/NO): NO